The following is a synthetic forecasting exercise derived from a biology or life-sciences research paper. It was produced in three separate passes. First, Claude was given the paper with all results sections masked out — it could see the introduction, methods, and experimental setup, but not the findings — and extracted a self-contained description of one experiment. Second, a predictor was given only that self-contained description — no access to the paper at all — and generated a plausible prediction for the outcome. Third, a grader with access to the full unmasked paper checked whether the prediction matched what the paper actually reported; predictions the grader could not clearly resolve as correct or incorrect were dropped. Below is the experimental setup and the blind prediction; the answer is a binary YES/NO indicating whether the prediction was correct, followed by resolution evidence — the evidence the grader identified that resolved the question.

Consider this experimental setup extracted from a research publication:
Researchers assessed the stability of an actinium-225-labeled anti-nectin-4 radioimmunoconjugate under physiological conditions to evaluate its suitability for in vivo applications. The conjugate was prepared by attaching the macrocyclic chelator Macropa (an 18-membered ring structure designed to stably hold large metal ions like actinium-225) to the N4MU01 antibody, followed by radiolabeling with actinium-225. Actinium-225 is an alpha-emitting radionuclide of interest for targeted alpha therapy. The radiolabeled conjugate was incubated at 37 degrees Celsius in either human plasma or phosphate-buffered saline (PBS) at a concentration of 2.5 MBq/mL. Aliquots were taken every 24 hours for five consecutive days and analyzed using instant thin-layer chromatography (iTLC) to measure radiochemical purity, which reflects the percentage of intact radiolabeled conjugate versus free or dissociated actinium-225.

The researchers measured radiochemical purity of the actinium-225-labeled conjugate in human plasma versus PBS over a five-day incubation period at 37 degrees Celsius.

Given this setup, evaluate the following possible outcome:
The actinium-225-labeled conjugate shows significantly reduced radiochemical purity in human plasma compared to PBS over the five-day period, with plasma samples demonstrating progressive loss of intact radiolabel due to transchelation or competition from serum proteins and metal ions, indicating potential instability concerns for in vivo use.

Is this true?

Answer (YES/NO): NO